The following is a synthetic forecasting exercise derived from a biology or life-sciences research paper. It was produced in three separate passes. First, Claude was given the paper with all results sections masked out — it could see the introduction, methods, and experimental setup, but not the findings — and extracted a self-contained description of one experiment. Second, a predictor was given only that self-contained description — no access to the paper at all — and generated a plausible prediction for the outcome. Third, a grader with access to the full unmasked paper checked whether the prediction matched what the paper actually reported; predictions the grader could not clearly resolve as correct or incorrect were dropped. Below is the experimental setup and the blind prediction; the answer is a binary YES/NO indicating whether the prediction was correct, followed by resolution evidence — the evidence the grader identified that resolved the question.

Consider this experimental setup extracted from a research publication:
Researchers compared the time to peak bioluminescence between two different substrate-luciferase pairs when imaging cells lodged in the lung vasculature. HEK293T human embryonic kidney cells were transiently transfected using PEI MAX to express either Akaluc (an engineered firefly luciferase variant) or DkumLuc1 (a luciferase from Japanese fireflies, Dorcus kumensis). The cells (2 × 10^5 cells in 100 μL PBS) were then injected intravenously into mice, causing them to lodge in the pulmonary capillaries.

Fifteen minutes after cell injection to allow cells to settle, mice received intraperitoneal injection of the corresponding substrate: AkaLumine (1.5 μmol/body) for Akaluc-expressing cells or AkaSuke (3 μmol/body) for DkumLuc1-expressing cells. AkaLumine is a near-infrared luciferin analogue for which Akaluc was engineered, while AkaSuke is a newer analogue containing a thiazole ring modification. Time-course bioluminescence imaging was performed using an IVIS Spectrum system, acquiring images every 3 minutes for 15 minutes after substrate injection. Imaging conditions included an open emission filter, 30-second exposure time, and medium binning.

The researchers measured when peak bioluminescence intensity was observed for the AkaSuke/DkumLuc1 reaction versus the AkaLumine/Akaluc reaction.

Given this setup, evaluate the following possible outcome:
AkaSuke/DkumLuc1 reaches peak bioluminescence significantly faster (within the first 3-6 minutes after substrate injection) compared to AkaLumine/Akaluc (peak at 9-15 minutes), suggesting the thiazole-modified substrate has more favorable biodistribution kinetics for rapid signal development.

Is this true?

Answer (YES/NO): NO